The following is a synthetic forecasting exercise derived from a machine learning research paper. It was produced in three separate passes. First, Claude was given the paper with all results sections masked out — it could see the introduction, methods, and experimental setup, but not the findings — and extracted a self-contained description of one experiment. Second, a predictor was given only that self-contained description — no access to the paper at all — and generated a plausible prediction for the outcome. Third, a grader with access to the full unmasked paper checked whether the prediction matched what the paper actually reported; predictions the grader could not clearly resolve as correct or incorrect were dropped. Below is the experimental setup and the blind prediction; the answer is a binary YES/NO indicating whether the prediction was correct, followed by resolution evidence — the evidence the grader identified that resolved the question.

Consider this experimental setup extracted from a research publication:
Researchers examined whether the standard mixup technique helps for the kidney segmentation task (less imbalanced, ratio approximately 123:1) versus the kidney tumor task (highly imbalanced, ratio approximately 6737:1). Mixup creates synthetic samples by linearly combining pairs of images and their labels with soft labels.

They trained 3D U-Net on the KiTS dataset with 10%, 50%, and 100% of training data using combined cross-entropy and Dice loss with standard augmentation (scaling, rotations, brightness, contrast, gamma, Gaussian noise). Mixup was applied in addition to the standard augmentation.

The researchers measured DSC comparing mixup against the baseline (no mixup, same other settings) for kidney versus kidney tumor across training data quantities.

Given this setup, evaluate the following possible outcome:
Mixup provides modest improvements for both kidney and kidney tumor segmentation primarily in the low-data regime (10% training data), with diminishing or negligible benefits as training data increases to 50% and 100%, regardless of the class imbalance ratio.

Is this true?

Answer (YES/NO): NO